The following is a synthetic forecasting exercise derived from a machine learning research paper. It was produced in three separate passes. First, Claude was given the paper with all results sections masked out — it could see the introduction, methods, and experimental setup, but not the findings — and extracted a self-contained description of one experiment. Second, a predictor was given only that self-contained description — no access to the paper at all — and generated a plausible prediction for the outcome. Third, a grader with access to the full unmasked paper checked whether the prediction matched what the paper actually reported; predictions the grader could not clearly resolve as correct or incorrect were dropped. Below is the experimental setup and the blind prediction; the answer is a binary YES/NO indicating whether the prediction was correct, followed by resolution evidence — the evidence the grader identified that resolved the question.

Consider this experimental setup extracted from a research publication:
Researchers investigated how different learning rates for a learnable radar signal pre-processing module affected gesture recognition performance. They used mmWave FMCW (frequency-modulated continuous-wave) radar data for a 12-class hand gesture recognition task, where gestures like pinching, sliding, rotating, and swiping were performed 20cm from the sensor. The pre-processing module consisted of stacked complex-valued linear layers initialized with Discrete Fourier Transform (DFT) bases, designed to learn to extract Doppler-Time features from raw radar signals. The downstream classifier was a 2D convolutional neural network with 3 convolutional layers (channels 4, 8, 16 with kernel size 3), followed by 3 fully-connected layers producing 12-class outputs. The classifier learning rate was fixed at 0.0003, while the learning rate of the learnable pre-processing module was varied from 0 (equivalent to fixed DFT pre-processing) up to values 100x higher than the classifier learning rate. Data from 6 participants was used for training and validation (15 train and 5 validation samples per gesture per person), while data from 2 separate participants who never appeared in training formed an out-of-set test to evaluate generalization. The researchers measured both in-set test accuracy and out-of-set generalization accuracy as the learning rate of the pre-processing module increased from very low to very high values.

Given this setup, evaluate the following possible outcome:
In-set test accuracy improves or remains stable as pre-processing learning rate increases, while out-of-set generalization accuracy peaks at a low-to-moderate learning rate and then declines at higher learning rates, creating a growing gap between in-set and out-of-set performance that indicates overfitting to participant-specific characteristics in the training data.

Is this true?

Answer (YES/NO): YES